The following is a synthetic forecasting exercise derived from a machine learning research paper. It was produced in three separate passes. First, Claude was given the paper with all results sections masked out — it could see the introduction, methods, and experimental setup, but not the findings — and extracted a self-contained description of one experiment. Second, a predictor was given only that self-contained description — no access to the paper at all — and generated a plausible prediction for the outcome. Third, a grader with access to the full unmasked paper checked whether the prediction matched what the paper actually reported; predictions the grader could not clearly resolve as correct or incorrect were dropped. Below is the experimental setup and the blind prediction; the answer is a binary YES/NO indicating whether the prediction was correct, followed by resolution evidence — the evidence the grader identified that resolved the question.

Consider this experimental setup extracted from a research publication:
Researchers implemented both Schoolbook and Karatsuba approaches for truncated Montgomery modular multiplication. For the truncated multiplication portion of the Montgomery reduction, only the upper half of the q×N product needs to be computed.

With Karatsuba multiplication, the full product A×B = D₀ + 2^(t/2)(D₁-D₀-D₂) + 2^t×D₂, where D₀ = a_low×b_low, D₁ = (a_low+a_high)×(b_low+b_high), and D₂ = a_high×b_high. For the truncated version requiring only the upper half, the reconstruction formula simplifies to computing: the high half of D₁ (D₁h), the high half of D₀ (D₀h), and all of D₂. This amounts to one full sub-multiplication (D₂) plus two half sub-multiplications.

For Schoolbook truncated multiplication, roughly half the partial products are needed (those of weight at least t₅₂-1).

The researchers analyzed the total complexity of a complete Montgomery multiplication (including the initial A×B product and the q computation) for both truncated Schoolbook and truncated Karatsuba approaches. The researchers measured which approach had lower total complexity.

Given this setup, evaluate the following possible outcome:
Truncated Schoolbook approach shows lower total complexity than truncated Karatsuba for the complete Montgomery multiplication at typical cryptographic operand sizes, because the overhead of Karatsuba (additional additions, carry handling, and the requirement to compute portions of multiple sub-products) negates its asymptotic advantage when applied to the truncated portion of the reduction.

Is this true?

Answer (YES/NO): NO